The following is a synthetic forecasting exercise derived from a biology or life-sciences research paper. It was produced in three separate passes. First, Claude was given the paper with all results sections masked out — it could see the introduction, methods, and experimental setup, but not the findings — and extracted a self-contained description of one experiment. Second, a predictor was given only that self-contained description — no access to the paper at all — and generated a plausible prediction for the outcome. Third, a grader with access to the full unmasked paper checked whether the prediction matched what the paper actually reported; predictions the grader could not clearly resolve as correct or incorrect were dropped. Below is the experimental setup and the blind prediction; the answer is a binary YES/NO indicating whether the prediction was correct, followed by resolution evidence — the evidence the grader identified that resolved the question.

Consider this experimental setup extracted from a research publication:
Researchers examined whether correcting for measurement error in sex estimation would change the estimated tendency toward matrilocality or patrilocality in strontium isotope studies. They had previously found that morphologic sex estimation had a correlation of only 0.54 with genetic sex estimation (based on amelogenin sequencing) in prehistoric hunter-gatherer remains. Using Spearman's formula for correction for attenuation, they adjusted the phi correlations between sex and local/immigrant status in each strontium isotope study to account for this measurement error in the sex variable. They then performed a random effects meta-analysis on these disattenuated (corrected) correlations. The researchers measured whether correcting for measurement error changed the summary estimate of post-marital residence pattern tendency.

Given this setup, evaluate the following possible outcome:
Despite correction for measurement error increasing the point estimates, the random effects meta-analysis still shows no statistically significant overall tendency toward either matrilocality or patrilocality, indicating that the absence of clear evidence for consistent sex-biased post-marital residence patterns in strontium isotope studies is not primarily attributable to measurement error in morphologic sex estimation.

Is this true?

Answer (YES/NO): YES